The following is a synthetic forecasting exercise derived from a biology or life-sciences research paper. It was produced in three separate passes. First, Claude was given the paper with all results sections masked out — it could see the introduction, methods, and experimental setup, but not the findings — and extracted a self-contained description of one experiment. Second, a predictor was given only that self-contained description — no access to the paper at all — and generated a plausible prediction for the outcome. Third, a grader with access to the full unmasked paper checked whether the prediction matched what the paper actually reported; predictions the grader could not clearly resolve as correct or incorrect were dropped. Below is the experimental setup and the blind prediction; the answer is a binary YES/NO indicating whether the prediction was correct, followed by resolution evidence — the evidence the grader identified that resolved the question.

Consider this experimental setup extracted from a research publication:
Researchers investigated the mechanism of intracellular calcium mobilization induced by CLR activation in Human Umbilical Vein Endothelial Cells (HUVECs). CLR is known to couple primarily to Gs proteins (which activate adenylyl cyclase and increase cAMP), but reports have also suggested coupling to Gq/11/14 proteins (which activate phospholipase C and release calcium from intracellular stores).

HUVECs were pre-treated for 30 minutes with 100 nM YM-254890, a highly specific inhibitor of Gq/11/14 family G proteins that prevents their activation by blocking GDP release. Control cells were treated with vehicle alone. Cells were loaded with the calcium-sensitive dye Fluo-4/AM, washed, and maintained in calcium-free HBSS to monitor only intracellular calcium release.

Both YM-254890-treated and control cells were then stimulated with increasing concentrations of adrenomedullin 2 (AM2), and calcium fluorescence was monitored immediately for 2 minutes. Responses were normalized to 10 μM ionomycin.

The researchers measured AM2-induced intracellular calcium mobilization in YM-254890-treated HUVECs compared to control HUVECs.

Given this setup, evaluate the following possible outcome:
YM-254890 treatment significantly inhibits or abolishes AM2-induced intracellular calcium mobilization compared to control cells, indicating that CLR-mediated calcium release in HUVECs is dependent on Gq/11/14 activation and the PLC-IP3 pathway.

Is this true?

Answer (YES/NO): YES